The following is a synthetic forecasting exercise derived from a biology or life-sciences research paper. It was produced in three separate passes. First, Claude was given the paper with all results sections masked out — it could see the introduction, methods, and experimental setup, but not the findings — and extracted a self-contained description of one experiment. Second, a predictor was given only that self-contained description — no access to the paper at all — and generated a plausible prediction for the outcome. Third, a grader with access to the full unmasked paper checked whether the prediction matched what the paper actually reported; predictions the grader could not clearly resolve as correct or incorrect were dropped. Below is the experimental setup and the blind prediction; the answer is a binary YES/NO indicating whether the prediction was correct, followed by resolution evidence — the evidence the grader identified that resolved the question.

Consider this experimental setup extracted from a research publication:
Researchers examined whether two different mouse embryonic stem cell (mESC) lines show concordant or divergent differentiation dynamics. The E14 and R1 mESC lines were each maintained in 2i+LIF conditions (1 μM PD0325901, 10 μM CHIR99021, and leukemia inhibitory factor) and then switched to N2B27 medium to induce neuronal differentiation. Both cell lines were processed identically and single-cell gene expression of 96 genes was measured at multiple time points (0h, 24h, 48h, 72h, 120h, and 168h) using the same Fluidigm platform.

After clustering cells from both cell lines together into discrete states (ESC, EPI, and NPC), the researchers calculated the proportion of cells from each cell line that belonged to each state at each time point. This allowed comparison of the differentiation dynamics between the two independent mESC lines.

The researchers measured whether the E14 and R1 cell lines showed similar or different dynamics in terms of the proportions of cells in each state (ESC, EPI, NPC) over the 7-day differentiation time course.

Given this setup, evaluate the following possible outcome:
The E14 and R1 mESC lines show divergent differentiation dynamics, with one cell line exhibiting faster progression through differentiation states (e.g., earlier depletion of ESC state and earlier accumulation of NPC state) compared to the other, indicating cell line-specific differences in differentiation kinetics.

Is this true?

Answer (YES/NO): NO